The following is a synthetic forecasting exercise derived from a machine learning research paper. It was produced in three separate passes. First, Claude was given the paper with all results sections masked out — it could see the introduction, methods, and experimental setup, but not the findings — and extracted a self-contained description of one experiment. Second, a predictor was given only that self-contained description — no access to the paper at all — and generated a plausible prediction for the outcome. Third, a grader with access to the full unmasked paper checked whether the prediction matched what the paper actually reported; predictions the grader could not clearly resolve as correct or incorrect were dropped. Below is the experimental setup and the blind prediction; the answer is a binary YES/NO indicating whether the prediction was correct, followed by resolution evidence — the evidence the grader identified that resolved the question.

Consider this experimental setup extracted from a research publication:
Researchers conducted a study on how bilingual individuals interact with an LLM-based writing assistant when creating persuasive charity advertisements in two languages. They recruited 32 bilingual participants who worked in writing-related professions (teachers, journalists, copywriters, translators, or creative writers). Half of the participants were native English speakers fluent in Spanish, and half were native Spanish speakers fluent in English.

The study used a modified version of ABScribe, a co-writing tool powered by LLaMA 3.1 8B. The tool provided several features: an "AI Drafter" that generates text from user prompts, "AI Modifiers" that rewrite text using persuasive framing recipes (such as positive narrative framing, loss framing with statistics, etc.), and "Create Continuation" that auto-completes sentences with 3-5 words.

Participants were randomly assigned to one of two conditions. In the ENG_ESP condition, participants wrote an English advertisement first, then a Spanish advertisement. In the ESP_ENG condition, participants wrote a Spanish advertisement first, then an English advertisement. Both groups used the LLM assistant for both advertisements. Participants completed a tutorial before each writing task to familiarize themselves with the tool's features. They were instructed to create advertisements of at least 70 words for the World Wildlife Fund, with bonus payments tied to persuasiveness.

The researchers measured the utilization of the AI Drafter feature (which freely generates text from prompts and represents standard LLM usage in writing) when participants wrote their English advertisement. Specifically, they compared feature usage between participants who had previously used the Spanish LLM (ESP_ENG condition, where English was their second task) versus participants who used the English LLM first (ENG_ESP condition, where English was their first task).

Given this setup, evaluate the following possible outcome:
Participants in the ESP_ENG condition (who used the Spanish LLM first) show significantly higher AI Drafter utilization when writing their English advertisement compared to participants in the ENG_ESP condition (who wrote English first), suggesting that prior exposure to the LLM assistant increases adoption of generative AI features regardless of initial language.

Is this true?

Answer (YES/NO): NO